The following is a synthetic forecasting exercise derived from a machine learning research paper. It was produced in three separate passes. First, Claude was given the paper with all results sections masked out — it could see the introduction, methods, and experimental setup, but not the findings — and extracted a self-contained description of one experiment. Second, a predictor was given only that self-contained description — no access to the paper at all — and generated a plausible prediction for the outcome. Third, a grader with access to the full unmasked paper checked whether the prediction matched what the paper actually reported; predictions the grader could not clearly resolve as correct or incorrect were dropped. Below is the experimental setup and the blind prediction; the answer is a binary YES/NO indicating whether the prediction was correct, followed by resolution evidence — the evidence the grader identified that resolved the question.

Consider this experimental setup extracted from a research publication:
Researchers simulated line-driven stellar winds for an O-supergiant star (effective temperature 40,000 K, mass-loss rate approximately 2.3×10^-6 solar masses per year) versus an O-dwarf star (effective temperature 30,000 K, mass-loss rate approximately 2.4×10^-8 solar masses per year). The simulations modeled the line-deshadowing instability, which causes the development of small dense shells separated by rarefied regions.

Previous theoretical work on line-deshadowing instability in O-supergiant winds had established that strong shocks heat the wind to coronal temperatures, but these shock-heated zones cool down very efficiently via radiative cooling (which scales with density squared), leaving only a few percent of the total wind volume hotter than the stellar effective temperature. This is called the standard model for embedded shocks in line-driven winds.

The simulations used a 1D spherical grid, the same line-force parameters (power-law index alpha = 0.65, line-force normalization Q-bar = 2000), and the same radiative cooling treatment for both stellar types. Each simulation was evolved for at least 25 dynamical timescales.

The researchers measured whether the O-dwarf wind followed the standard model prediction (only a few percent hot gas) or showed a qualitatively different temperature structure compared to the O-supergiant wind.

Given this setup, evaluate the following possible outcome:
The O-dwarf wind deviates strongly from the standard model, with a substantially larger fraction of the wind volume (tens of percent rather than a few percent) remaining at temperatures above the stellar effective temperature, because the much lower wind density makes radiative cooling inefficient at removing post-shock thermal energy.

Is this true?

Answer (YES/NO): YES